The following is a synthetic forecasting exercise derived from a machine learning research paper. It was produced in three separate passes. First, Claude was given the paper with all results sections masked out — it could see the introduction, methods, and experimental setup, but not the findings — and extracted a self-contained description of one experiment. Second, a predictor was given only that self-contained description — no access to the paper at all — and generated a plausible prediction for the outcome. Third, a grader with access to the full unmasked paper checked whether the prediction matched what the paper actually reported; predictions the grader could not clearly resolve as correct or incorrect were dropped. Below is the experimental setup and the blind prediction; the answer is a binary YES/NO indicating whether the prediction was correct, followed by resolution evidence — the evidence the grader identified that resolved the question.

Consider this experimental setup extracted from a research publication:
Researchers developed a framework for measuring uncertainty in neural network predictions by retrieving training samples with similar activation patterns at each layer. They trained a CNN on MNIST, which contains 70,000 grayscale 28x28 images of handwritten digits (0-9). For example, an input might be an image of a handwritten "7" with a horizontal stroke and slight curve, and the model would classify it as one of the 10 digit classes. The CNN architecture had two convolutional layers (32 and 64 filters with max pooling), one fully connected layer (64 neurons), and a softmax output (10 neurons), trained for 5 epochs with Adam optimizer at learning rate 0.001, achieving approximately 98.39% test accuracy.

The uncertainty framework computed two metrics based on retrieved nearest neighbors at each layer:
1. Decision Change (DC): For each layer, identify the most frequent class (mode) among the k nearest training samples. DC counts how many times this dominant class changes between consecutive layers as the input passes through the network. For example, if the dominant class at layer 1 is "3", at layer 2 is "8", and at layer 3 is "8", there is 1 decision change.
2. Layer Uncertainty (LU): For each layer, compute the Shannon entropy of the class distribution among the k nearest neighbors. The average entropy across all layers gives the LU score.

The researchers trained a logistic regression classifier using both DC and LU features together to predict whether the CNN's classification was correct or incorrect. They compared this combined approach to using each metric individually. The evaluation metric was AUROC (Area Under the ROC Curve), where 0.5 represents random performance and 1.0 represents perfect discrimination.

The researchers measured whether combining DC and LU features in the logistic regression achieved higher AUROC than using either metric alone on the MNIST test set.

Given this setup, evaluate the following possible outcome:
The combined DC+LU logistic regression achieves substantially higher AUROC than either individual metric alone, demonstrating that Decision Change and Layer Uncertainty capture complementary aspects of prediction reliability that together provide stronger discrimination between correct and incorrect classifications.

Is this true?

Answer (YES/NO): NO